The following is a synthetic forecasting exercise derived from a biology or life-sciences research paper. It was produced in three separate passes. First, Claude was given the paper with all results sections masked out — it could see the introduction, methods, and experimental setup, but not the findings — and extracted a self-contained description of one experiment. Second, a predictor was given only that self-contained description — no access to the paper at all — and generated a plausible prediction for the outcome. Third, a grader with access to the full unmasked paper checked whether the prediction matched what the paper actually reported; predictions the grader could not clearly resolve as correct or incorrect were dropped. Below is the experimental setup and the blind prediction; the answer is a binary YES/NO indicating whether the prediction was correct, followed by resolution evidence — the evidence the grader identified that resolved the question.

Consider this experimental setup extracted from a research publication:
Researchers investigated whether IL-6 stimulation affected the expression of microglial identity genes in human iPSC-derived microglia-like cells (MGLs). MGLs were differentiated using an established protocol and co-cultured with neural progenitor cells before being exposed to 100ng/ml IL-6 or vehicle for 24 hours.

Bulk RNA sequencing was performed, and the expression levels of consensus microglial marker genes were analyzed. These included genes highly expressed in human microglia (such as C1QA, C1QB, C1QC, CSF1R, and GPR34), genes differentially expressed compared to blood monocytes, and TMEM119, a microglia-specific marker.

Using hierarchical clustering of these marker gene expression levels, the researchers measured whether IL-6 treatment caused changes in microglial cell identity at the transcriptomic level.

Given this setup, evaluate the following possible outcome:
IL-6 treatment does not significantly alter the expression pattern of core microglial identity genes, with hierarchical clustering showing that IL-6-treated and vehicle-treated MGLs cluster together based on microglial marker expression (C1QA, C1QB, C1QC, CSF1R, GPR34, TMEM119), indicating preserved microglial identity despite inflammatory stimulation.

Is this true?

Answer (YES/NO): YES